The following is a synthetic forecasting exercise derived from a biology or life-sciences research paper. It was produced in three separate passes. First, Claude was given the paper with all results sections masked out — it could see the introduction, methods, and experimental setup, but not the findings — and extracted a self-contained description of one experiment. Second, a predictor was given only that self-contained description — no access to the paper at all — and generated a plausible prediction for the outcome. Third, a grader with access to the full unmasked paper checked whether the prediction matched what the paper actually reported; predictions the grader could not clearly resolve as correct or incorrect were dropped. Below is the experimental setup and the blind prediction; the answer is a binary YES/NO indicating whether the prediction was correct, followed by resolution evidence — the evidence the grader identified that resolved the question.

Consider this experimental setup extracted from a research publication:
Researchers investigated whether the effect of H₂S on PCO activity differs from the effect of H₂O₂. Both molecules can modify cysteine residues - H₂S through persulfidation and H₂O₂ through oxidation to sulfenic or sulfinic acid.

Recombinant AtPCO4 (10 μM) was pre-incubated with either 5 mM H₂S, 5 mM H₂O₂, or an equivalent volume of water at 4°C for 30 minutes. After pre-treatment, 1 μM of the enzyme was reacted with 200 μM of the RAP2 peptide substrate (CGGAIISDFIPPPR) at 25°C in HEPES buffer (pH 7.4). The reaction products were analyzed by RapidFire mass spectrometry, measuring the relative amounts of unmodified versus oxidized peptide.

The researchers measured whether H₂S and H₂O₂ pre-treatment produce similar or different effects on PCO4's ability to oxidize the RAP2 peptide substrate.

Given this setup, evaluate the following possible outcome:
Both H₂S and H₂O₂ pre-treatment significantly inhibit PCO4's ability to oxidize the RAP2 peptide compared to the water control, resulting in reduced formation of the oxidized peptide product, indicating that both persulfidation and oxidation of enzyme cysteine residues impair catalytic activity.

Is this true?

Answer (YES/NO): YES